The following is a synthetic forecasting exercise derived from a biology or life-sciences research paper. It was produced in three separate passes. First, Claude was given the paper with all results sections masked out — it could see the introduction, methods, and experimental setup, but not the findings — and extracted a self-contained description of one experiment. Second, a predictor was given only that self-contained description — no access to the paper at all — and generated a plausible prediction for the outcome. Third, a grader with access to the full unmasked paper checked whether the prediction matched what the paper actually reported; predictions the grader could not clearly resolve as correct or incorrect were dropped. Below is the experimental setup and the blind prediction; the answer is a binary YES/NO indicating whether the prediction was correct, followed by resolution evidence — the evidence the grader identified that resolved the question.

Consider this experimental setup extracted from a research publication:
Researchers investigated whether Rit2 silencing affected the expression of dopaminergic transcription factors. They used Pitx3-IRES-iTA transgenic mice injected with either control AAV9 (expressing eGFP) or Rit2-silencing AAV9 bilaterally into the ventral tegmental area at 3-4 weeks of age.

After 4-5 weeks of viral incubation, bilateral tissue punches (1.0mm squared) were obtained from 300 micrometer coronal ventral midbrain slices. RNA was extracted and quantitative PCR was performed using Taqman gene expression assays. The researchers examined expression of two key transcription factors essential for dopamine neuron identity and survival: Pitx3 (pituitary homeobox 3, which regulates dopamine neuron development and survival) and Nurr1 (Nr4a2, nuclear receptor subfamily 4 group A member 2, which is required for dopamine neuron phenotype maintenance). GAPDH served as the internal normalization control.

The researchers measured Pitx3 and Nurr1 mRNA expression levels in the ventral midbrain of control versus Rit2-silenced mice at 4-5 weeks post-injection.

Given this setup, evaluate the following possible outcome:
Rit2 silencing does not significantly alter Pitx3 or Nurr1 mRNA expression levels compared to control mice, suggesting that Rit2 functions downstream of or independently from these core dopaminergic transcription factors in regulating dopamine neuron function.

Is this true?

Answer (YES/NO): NO